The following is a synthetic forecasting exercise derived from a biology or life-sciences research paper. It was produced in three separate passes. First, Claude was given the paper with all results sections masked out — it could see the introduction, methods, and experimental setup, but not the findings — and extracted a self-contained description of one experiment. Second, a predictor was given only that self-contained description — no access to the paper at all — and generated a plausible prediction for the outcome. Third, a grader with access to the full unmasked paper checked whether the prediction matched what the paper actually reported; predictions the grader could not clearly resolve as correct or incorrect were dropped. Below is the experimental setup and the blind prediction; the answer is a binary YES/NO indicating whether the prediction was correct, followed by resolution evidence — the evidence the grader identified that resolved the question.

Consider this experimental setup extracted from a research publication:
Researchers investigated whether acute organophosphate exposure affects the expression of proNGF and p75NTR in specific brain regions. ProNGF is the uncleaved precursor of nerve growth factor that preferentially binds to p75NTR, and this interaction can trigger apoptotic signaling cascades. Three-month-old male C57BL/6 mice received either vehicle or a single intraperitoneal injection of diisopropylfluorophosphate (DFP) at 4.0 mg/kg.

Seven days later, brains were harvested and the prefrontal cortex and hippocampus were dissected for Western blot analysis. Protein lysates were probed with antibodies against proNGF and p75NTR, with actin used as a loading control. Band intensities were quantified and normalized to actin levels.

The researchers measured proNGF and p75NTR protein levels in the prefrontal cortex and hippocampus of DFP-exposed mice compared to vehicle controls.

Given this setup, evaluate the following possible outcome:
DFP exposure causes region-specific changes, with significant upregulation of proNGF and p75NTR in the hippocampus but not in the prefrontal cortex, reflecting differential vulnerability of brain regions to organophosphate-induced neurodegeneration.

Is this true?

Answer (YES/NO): NO